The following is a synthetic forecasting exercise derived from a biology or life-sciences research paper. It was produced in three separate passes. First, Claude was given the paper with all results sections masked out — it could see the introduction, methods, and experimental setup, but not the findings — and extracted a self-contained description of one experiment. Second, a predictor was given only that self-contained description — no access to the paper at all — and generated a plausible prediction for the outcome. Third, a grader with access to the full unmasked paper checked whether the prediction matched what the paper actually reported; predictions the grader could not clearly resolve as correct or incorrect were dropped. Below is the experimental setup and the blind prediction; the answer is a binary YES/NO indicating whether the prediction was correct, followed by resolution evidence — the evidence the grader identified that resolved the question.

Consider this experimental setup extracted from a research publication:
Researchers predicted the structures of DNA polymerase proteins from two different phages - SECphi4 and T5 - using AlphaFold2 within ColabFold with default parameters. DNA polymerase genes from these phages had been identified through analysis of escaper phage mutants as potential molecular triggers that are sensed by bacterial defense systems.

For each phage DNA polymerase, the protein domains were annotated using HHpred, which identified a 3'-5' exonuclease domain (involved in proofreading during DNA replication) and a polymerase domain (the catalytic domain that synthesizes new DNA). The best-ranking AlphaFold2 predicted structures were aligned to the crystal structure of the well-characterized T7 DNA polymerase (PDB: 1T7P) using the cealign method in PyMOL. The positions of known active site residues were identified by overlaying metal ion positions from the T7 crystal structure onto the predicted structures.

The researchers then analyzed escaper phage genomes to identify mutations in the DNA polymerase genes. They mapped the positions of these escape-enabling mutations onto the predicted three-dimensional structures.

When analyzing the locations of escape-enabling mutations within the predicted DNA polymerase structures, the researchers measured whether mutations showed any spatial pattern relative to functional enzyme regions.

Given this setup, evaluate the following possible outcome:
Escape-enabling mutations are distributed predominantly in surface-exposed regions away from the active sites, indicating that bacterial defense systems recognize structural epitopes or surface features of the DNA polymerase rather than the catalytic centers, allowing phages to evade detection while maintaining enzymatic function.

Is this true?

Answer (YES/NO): NO